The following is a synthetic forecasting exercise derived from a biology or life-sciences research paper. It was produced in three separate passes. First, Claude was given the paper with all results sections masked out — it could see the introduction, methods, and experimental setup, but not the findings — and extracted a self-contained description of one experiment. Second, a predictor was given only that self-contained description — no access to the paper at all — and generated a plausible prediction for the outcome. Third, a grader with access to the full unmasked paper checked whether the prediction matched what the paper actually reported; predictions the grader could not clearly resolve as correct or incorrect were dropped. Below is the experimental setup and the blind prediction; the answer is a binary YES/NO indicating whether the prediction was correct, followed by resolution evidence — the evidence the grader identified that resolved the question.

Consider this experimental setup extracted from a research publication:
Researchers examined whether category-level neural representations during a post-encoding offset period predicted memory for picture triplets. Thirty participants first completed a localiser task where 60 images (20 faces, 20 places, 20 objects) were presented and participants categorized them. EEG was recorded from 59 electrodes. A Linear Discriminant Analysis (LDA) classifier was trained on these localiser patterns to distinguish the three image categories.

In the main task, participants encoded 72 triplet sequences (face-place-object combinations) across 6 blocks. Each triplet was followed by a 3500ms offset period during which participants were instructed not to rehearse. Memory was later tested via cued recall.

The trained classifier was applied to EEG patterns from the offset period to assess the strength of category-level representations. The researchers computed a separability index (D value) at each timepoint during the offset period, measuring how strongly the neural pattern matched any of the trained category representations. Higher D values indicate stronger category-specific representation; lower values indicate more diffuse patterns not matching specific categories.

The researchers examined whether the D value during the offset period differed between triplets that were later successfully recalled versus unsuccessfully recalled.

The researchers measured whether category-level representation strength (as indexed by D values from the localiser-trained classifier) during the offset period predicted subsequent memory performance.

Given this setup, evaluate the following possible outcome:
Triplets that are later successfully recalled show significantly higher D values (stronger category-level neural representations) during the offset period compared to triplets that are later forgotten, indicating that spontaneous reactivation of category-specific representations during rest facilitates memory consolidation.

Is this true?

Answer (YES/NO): NO